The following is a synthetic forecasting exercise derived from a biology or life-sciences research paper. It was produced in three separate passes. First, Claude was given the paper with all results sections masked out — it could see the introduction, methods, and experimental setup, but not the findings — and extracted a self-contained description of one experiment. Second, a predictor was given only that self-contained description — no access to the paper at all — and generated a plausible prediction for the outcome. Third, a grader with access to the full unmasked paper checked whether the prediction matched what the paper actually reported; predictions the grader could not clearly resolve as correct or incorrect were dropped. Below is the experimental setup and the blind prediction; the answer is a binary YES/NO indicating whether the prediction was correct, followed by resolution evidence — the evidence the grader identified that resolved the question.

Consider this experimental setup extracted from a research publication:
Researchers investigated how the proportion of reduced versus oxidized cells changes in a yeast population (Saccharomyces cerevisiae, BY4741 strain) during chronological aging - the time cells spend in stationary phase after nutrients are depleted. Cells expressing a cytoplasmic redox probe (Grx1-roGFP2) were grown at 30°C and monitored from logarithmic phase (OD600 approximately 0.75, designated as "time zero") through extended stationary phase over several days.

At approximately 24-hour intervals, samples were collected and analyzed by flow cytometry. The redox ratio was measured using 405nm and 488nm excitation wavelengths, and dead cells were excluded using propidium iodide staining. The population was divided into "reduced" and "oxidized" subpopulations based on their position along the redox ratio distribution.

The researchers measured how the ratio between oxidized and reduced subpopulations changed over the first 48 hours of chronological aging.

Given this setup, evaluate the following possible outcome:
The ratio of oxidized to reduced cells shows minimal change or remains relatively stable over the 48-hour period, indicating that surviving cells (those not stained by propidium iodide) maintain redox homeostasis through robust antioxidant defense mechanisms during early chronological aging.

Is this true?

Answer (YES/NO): NO